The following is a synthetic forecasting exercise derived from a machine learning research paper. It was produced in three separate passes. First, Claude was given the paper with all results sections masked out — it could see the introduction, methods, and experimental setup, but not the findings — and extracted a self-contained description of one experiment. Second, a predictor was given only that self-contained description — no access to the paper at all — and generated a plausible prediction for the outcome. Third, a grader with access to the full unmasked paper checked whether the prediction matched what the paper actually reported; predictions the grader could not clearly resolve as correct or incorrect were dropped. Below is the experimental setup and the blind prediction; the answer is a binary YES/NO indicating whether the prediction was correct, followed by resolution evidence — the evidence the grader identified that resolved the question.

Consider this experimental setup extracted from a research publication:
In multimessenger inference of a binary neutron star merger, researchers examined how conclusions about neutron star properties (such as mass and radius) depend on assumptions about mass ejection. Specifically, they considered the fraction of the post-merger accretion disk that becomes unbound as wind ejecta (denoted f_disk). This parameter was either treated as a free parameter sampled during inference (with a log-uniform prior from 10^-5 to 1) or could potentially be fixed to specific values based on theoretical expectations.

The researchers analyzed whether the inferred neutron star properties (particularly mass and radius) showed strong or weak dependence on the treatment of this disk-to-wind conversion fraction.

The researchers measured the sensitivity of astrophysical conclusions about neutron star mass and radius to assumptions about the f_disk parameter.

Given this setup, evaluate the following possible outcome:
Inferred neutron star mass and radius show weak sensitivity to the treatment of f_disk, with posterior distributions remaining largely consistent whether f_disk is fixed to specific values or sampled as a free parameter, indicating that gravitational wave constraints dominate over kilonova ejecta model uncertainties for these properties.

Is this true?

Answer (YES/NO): NO